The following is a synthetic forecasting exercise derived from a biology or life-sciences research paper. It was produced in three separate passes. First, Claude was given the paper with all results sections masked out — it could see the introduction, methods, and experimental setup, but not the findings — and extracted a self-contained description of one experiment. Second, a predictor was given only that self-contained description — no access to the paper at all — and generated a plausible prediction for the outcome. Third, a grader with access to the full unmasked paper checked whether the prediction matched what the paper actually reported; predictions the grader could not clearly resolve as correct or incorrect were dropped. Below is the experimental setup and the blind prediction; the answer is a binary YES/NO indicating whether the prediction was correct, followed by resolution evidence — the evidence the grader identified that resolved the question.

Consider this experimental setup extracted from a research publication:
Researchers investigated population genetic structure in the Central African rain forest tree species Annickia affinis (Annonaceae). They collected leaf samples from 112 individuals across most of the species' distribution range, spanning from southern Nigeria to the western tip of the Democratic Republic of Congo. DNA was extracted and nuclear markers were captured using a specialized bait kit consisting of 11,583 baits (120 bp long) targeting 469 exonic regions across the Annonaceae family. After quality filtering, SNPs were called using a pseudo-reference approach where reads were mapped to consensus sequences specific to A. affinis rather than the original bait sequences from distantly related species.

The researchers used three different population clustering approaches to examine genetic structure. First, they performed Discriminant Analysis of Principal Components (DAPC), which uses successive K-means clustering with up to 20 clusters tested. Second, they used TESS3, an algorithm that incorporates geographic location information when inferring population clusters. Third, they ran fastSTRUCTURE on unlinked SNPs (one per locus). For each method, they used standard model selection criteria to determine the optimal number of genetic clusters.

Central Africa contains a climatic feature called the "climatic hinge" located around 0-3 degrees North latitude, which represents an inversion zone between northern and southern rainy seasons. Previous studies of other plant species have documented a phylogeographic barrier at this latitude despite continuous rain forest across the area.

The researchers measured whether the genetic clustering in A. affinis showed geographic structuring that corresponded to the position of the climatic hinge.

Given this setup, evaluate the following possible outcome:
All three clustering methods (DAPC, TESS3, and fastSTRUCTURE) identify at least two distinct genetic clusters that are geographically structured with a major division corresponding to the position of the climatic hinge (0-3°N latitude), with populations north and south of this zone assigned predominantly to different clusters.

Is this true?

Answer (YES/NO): YES